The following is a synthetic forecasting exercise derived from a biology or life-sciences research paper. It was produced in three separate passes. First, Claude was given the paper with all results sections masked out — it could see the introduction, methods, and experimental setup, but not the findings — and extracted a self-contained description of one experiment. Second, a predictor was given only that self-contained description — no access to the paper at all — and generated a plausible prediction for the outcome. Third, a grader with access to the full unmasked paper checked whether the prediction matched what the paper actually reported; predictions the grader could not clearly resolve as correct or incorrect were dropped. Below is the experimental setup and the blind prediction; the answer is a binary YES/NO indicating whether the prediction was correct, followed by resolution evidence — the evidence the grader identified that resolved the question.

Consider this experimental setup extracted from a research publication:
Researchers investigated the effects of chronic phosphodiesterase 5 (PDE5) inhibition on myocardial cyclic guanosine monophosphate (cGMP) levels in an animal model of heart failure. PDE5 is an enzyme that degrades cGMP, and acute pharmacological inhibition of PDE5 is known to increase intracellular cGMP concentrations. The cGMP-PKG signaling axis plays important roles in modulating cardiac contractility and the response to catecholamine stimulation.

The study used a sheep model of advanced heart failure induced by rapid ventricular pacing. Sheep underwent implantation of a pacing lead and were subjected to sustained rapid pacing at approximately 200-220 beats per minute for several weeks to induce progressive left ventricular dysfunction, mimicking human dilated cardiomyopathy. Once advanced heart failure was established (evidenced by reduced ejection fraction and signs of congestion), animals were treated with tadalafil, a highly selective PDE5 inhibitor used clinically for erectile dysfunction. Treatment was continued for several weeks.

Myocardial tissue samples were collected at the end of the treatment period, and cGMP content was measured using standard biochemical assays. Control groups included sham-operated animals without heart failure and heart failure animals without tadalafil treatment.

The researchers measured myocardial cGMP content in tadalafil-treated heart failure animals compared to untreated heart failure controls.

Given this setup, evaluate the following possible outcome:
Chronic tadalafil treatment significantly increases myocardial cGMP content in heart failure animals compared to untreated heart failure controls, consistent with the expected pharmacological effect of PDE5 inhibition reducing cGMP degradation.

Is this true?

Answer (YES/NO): NO